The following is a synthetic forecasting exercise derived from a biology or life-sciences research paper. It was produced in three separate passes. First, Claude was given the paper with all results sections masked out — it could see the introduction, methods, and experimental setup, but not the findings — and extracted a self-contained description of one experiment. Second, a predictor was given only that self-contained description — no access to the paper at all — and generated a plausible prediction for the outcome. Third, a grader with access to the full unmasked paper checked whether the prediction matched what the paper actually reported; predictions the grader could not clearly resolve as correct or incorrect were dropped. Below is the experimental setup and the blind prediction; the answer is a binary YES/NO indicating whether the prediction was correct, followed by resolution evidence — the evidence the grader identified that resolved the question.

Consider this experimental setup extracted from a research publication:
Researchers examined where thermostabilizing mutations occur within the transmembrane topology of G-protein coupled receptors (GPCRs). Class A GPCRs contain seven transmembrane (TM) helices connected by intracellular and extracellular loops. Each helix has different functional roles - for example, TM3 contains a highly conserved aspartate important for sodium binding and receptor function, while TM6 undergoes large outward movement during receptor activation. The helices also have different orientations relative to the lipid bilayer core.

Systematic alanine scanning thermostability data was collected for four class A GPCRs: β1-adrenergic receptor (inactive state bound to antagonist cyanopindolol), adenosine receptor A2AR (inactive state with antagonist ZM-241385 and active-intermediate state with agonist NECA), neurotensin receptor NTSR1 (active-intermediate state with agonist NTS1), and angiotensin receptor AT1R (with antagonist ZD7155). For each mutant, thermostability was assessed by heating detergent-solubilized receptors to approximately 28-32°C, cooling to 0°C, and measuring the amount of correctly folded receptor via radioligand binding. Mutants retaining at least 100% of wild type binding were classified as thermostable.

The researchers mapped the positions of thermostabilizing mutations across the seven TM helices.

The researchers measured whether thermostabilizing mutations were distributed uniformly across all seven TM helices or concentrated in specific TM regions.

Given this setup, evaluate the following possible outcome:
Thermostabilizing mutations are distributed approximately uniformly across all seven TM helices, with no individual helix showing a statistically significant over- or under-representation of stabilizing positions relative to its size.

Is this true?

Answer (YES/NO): NO